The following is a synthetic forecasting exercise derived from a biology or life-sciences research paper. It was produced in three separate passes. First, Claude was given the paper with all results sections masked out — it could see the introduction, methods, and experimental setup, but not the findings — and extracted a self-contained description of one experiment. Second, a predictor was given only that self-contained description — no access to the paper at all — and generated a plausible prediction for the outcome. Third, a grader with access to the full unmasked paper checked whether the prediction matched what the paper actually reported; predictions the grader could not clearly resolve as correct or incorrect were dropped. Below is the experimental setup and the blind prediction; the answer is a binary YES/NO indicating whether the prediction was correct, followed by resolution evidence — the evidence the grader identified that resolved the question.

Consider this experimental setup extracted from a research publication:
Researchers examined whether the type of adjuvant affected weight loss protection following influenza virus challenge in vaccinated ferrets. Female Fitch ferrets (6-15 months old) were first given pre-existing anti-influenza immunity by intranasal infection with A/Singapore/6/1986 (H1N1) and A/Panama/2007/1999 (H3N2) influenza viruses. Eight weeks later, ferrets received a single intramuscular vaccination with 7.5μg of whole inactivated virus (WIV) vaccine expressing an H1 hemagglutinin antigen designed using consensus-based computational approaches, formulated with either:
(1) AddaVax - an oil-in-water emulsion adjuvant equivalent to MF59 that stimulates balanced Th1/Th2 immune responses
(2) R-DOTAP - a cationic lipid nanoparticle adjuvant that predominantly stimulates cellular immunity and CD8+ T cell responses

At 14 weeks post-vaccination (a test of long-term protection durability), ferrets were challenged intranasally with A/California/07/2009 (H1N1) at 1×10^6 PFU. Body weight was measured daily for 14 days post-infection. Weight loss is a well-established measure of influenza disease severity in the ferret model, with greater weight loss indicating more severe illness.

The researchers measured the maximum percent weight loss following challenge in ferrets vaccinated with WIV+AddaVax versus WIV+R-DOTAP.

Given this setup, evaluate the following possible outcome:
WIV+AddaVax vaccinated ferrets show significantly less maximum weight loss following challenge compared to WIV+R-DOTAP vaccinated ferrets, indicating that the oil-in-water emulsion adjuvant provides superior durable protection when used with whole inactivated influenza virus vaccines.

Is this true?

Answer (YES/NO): NO